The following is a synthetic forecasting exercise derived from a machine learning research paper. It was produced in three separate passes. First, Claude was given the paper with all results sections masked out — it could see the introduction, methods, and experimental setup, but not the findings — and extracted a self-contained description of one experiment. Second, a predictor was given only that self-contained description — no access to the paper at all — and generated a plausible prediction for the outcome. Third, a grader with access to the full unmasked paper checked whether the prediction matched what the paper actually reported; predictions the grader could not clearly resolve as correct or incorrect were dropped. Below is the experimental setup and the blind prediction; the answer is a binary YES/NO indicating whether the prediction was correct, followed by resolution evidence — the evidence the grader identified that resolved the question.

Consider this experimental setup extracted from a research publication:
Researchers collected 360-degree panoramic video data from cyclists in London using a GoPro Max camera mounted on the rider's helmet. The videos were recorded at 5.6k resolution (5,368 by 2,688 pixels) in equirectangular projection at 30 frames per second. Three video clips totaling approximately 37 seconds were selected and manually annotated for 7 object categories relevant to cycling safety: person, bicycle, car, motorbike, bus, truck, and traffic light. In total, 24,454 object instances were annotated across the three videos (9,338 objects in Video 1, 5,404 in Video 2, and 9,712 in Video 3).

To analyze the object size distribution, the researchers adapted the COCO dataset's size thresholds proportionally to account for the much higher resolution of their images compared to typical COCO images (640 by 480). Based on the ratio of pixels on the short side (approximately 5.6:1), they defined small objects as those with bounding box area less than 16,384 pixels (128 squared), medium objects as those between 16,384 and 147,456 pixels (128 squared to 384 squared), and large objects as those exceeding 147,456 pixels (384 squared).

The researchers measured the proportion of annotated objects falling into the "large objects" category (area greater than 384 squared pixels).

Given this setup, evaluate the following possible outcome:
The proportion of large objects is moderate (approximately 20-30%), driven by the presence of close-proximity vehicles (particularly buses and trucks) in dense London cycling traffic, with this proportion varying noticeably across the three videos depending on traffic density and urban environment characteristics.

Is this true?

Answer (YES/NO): NO